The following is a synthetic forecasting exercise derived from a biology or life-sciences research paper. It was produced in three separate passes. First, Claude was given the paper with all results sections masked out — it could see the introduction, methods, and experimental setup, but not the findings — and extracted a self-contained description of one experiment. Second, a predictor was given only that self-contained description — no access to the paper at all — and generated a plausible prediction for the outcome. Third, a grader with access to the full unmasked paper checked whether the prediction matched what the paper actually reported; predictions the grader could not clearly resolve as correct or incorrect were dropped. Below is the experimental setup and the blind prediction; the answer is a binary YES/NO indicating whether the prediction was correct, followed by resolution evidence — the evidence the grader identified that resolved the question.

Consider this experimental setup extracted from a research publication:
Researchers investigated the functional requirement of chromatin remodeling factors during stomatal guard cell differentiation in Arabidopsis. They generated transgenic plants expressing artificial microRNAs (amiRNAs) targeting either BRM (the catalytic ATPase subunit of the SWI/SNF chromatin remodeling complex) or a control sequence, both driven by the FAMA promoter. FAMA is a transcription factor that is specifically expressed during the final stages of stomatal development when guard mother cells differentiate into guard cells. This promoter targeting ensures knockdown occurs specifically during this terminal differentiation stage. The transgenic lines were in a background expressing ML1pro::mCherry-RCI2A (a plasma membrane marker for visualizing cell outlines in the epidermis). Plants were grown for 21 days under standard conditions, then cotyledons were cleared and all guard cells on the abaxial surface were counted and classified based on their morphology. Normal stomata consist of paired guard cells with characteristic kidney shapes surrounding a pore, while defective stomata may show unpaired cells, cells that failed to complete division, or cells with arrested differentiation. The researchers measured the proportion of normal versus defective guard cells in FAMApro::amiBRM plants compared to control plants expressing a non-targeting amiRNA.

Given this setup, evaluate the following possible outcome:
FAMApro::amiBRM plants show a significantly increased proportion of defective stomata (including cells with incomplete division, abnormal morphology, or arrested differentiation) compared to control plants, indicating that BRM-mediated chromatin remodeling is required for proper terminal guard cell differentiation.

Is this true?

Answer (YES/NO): YES